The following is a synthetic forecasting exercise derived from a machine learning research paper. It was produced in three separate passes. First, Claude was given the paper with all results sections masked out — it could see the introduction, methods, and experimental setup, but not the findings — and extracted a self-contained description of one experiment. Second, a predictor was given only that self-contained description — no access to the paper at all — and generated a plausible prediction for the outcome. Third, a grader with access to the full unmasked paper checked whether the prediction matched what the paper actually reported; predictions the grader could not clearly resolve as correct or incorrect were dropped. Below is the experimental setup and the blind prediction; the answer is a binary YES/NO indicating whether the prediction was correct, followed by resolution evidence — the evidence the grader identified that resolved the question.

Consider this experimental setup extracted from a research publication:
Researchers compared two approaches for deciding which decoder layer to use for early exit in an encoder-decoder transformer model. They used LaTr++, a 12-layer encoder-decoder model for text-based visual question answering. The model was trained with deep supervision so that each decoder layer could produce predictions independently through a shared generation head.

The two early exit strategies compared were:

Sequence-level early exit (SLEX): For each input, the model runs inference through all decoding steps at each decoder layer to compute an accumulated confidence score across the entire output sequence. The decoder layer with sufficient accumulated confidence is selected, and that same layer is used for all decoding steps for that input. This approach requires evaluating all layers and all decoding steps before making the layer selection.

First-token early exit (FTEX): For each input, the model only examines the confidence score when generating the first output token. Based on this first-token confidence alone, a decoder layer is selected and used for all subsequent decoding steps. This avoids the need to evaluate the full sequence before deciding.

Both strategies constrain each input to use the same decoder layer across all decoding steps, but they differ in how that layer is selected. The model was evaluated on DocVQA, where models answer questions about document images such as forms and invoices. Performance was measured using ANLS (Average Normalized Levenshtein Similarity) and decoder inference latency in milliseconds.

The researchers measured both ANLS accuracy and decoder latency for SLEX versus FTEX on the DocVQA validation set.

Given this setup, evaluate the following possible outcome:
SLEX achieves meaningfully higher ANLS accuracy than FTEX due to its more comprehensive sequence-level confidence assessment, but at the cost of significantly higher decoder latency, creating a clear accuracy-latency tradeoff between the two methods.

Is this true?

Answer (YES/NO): NO